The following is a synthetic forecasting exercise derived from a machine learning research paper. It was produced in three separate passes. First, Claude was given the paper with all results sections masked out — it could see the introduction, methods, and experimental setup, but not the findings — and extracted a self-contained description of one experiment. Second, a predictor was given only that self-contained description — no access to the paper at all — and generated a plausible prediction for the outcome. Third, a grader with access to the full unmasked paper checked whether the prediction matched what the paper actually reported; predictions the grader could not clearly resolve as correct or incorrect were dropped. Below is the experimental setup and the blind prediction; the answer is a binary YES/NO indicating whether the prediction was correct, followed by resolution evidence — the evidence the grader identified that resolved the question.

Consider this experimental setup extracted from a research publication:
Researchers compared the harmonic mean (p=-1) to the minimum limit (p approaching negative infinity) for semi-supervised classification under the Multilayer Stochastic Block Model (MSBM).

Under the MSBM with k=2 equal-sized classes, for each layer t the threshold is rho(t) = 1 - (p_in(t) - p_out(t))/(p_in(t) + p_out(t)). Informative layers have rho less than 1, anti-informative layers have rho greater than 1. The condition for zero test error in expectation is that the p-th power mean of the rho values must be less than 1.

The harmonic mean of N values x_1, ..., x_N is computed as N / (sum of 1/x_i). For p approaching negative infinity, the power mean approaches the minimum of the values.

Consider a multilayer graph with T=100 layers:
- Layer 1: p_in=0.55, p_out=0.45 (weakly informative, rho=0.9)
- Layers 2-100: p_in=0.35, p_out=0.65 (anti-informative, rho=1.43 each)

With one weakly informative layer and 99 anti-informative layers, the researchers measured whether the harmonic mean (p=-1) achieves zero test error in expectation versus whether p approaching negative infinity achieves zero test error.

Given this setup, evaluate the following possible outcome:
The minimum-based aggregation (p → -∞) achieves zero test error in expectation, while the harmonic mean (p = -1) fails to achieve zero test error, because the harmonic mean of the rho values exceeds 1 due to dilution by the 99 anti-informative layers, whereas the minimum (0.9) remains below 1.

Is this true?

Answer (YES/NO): YES